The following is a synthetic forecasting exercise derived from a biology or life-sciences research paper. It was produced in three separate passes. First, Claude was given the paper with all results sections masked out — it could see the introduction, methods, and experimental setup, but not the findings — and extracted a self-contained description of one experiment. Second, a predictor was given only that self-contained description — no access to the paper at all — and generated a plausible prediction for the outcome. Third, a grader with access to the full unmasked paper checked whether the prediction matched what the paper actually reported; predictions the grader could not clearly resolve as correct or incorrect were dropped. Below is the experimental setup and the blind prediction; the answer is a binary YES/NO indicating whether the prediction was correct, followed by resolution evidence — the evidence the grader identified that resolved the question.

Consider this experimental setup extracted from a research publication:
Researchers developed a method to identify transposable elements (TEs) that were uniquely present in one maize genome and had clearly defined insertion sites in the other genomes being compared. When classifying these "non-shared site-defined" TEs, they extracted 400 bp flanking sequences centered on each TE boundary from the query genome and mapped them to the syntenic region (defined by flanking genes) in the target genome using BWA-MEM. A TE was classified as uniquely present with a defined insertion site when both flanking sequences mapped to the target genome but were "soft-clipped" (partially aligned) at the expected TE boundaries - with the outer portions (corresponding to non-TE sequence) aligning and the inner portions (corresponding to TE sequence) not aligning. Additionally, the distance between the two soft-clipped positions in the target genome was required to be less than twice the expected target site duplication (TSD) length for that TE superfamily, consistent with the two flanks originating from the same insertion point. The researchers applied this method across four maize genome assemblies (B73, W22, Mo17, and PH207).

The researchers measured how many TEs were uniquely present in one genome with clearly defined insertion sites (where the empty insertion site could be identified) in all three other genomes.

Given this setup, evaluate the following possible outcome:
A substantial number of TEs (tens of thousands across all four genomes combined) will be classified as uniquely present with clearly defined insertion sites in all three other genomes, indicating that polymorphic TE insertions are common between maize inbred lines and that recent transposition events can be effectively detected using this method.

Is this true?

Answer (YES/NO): NO